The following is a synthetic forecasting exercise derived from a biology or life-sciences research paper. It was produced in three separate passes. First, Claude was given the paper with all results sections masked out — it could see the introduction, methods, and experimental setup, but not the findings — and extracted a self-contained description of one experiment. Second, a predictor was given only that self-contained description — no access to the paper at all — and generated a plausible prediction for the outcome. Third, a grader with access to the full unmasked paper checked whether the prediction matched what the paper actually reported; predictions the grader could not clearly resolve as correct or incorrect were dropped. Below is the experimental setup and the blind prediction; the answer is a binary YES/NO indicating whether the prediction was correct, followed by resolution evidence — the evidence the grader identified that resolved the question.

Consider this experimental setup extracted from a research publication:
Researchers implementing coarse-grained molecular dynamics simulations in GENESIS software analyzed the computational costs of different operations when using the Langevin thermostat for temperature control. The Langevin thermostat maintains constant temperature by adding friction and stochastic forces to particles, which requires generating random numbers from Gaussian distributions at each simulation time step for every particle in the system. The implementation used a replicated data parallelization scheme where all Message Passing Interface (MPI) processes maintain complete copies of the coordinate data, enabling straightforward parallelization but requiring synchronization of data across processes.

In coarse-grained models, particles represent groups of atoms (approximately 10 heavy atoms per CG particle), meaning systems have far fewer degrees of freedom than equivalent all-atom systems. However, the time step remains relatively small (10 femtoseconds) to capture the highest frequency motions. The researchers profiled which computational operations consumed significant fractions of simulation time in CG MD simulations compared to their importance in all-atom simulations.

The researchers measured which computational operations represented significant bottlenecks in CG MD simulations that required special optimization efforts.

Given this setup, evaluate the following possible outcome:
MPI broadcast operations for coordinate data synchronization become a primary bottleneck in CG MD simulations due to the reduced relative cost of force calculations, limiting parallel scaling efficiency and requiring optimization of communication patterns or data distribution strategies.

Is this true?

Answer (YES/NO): NO